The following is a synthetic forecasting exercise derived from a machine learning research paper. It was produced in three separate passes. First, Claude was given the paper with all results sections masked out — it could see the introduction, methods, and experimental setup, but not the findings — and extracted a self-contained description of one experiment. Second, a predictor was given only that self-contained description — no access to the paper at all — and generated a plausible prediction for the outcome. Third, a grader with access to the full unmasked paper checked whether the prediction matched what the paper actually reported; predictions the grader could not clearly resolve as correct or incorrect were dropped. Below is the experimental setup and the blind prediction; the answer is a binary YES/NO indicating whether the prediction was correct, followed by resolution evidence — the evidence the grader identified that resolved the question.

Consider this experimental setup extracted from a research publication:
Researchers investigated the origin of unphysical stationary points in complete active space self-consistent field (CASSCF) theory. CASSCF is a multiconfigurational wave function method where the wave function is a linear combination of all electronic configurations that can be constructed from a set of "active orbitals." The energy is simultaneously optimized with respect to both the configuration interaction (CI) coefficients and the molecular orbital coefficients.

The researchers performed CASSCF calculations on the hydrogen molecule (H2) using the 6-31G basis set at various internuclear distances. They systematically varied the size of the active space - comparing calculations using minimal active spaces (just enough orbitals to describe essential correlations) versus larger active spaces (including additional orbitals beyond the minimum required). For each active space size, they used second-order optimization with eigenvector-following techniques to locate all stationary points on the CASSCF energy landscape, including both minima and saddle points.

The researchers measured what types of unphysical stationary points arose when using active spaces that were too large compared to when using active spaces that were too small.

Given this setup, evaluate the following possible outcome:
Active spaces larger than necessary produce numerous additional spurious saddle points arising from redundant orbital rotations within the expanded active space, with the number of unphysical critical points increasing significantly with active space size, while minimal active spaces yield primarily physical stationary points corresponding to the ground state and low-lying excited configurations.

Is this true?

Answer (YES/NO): NO